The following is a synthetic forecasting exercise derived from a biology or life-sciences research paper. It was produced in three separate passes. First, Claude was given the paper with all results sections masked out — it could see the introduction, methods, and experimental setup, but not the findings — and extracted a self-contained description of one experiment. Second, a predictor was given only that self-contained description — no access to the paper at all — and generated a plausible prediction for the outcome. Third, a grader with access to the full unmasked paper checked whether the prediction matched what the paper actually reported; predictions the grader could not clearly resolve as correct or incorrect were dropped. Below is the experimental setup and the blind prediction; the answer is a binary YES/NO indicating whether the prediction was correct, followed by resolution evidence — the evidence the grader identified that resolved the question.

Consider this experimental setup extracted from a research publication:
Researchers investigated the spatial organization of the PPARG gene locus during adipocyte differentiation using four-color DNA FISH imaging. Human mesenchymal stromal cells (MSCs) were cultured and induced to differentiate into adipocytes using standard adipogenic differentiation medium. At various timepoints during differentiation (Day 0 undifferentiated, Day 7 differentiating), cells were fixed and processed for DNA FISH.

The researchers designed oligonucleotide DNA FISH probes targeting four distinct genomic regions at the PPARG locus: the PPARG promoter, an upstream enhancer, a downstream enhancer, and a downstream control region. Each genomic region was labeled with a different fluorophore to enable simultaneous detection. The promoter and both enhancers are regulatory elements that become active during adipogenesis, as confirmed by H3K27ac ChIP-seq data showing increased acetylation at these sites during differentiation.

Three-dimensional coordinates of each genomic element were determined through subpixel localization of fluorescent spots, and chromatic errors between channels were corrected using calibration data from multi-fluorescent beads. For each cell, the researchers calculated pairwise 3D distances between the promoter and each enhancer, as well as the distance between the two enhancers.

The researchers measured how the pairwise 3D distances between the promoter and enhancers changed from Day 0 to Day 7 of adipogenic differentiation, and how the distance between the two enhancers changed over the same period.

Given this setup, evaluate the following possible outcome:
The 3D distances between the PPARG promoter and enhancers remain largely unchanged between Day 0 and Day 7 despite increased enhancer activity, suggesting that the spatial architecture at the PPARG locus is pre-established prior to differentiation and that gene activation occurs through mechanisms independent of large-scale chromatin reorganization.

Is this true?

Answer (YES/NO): NO